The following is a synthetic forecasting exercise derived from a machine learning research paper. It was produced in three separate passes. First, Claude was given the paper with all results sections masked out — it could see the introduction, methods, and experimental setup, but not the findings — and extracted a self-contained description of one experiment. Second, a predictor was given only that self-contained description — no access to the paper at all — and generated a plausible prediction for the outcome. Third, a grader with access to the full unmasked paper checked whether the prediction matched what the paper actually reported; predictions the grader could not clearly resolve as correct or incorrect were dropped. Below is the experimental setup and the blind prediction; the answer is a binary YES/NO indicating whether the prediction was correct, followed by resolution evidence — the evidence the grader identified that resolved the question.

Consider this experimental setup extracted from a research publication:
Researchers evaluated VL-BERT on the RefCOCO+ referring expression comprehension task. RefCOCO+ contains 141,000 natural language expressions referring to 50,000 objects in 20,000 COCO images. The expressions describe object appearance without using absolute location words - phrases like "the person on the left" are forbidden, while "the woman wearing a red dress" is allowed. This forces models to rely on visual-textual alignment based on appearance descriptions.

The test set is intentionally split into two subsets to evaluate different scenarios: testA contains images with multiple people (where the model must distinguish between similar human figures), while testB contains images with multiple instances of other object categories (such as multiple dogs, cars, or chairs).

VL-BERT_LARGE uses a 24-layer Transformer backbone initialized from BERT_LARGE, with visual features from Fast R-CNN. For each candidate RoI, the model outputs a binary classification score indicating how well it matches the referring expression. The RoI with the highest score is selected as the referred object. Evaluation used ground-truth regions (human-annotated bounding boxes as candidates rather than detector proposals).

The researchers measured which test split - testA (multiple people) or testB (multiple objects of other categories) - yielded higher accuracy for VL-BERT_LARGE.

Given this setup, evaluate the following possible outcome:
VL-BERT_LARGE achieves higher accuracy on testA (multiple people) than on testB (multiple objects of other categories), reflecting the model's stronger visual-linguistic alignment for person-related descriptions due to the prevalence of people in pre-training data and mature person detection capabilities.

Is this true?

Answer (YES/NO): YES